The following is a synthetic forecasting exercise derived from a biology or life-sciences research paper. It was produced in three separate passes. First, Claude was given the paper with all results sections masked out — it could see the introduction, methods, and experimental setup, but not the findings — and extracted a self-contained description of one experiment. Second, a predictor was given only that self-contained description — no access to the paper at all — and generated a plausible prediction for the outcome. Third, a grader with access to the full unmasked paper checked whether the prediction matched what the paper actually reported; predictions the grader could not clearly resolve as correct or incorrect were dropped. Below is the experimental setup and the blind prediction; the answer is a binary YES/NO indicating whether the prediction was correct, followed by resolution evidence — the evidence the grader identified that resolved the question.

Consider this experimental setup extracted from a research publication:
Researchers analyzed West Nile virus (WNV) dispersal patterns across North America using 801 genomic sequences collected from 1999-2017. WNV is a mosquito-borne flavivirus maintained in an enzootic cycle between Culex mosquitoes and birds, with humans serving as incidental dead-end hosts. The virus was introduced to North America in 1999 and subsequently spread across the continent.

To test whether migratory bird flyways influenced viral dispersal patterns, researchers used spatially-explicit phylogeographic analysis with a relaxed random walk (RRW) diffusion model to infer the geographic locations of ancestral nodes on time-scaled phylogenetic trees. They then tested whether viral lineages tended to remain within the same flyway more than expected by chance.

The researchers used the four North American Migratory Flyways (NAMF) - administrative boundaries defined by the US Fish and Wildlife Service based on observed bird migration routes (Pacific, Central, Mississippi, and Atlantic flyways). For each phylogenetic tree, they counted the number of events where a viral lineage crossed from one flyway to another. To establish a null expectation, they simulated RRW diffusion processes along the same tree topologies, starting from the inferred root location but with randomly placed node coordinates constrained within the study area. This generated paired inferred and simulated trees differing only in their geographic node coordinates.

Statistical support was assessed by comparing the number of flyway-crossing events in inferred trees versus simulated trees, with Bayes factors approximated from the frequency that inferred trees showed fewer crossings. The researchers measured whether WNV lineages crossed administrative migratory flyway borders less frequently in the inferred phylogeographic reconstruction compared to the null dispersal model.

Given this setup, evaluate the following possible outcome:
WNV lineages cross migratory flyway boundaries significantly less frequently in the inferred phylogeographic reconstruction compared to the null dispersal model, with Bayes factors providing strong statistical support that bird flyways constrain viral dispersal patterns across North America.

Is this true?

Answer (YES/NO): NO